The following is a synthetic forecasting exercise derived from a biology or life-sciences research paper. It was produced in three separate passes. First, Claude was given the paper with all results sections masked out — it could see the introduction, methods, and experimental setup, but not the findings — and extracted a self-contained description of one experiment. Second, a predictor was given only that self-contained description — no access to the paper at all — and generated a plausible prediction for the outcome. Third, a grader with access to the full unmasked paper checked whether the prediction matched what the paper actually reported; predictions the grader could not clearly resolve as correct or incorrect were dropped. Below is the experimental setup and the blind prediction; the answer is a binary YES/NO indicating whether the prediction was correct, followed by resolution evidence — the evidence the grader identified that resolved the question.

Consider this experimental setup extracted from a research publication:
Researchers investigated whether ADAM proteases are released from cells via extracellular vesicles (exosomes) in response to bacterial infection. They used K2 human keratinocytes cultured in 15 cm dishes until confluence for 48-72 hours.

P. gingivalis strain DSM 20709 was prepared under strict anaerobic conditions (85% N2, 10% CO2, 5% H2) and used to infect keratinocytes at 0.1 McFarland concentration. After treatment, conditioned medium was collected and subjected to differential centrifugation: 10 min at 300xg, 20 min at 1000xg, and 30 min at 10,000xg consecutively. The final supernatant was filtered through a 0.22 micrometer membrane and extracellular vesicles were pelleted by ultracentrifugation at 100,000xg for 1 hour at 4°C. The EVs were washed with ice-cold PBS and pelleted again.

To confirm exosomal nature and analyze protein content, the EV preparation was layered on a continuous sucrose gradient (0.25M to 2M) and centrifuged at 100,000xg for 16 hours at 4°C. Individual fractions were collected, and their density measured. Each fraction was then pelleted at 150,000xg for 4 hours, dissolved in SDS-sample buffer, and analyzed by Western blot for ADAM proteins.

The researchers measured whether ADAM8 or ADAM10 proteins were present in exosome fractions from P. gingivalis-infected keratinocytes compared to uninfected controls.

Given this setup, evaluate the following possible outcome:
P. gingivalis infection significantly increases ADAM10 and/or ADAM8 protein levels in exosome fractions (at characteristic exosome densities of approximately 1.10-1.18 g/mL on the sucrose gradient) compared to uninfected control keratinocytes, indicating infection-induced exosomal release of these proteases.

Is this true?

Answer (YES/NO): YES